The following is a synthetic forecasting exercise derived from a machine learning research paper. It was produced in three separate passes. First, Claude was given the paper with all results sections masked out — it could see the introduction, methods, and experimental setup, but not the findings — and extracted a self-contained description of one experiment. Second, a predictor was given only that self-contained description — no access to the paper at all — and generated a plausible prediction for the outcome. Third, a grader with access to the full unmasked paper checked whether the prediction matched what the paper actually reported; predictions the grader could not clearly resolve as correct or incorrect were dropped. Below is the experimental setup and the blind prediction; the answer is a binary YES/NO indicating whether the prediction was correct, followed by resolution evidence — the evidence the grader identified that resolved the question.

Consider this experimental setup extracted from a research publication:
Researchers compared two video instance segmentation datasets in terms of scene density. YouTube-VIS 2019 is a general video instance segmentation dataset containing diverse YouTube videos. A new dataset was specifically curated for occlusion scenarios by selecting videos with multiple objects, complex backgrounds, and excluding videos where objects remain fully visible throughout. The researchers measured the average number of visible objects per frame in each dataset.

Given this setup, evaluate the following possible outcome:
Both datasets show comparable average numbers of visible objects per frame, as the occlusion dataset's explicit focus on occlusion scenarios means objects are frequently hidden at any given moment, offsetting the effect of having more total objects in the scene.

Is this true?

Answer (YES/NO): NO